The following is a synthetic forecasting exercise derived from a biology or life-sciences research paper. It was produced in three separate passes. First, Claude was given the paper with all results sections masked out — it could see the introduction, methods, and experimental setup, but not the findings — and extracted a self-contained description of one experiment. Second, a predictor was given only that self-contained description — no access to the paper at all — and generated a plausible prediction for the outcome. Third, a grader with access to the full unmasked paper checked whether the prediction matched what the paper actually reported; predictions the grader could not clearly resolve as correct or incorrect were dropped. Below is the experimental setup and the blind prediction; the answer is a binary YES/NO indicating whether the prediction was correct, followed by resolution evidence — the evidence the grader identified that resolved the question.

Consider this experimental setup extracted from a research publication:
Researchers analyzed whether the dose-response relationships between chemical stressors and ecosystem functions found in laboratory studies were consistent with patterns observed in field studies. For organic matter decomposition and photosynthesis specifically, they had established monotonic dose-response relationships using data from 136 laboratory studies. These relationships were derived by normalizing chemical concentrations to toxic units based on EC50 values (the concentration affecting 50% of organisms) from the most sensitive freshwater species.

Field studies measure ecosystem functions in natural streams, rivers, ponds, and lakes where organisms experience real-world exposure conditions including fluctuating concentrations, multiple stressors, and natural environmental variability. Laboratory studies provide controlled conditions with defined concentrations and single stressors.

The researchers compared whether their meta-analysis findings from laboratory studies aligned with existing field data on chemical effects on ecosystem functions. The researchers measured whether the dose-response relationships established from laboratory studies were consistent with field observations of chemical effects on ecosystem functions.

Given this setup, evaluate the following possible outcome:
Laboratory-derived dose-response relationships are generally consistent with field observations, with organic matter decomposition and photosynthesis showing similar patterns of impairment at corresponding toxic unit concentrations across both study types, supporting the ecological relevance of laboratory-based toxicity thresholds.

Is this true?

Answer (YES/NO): NO